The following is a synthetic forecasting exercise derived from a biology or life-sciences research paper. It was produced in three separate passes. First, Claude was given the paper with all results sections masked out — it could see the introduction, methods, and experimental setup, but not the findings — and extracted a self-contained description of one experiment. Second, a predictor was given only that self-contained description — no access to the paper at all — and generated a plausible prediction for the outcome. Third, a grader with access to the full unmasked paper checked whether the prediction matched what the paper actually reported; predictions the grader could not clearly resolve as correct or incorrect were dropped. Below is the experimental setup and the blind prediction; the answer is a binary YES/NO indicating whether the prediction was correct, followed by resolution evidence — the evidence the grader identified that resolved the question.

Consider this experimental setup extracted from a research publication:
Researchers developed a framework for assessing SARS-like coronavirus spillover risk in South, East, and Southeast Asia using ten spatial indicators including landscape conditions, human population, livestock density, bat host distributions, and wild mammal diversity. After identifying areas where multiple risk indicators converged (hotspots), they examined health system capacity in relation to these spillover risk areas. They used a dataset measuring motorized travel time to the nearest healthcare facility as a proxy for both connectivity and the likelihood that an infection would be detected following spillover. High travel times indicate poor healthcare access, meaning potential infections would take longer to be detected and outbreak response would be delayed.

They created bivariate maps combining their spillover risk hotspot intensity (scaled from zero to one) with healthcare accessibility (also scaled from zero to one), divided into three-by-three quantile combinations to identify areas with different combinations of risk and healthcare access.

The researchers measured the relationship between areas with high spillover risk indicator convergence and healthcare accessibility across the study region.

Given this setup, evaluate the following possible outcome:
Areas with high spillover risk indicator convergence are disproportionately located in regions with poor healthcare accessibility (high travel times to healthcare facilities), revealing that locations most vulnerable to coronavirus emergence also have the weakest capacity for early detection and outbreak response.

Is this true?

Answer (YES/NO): NO